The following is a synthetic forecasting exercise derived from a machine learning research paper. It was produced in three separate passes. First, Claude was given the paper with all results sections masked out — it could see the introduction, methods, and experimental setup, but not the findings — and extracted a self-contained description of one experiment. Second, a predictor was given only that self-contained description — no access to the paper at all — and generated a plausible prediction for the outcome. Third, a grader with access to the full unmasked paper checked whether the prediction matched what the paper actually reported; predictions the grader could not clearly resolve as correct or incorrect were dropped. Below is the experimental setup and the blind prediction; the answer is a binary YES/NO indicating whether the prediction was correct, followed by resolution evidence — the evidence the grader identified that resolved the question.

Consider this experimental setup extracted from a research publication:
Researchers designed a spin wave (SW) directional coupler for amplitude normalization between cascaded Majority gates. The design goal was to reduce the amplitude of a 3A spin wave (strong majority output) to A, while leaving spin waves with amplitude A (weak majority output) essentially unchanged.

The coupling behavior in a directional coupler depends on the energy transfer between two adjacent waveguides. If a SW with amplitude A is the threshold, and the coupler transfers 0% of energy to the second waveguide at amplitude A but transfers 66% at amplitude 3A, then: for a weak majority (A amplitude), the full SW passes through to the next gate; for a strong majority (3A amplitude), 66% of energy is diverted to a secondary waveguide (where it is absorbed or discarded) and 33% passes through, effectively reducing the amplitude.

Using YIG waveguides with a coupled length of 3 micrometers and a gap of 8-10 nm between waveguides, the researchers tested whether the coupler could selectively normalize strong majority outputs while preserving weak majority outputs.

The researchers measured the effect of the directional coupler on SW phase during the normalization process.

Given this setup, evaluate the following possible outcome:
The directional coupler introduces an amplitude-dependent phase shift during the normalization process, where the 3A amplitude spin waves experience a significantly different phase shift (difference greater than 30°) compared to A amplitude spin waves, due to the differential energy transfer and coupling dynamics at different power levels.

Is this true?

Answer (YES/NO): NO